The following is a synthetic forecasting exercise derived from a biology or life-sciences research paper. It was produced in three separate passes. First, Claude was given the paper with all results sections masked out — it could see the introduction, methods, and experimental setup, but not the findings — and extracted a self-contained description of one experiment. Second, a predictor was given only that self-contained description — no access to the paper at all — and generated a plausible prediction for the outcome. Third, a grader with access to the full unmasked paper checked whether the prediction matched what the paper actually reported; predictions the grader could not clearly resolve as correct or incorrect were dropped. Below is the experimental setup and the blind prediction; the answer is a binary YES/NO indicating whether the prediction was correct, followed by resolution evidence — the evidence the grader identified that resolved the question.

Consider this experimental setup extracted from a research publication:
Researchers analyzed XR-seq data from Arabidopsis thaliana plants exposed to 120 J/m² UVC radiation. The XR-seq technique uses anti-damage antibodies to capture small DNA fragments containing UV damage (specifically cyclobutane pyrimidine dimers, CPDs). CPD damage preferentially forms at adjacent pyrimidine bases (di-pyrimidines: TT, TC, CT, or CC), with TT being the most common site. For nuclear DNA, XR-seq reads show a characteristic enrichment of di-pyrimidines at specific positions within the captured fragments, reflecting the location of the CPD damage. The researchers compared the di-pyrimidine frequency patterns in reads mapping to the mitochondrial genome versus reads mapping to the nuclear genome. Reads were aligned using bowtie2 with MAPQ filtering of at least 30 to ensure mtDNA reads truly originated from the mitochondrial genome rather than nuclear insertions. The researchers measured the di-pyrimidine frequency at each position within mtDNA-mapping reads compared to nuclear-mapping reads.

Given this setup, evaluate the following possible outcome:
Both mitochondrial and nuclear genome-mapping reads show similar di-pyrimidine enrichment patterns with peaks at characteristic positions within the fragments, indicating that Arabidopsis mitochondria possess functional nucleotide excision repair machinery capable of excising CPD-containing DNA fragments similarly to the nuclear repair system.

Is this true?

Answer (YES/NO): NO